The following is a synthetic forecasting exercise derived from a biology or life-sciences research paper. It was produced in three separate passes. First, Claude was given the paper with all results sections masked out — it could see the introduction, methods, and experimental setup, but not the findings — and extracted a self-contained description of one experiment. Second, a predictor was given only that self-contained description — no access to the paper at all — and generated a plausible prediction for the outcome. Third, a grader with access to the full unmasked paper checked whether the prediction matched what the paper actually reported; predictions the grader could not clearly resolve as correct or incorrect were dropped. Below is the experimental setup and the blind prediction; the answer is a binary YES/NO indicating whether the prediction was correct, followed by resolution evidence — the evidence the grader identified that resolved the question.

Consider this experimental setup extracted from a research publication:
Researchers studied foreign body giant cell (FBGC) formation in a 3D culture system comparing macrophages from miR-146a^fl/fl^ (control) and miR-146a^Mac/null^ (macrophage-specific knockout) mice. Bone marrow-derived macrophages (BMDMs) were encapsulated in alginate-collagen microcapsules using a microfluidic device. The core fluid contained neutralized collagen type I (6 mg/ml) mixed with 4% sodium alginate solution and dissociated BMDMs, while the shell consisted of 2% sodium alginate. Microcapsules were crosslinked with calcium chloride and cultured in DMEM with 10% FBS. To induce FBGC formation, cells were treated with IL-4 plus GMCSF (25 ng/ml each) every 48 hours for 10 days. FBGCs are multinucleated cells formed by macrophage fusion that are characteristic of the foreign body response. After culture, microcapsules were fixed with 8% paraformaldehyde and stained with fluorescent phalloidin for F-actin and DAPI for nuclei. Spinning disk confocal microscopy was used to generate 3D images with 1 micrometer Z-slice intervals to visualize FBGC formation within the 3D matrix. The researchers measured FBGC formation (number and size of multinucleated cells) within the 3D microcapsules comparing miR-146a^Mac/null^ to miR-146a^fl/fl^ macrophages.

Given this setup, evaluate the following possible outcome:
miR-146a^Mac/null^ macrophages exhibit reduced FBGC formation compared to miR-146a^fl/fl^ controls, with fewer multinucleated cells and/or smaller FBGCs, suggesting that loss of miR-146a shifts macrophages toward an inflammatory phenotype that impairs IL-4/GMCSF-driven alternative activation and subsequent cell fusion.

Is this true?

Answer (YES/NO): NO